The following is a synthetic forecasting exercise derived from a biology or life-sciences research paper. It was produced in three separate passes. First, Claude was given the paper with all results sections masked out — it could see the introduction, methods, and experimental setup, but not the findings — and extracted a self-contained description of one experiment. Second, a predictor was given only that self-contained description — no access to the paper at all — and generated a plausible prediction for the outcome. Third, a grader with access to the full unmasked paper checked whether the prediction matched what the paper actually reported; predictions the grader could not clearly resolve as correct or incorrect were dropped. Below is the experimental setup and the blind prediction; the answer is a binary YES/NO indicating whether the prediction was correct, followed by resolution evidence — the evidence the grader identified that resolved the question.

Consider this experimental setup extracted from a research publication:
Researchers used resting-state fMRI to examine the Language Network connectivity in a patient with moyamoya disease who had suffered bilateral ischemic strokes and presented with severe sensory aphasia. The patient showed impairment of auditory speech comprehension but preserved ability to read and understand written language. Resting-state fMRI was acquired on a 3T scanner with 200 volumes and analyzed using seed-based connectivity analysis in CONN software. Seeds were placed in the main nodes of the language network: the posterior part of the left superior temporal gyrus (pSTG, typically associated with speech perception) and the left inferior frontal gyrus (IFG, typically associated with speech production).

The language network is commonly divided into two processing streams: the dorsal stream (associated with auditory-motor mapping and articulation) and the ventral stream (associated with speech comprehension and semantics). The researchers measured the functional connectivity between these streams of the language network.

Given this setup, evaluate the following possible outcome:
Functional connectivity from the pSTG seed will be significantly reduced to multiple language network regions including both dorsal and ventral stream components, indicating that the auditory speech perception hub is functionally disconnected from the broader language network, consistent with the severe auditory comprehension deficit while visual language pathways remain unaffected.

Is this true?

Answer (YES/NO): YES